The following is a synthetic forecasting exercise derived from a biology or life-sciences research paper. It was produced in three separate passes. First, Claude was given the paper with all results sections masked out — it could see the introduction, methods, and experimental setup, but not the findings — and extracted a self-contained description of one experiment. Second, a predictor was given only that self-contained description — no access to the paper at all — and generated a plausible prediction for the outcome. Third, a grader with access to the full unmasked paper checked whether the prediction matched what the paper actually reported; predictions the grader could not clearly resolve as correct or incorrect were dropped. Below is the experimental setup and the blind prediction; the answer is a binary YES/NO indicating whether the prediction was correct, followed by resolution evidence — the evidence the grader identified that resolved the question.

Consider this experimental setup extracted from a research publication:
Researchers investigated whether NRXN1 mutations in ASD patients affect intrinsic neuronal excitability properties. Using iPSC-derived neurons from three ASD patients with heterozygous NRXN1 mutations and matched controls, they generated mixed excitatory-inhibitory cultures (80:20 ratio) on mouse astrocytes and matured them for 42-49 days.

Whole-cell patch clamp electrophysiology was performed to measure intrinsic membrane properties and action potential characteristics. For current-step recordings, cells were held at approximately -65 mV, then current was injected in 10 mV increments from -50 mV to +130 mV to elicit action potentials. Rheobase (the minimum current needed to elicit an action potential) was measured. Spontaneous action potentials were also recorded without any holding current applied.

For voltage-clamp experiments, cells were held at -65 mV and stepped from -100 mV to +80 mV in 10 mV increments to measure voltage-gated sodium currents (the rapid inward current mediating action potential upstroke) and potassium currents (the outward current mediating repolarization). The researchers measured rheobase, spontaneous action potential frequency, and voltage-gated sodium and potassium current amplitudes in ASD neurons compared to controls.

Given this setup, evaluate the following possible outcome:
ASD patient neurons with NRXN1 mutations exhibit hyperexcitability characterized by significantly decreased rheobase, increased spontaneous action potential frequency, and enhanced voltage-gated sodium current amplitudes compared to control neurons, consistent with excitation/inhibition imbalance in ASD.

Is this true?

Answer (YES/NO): NO